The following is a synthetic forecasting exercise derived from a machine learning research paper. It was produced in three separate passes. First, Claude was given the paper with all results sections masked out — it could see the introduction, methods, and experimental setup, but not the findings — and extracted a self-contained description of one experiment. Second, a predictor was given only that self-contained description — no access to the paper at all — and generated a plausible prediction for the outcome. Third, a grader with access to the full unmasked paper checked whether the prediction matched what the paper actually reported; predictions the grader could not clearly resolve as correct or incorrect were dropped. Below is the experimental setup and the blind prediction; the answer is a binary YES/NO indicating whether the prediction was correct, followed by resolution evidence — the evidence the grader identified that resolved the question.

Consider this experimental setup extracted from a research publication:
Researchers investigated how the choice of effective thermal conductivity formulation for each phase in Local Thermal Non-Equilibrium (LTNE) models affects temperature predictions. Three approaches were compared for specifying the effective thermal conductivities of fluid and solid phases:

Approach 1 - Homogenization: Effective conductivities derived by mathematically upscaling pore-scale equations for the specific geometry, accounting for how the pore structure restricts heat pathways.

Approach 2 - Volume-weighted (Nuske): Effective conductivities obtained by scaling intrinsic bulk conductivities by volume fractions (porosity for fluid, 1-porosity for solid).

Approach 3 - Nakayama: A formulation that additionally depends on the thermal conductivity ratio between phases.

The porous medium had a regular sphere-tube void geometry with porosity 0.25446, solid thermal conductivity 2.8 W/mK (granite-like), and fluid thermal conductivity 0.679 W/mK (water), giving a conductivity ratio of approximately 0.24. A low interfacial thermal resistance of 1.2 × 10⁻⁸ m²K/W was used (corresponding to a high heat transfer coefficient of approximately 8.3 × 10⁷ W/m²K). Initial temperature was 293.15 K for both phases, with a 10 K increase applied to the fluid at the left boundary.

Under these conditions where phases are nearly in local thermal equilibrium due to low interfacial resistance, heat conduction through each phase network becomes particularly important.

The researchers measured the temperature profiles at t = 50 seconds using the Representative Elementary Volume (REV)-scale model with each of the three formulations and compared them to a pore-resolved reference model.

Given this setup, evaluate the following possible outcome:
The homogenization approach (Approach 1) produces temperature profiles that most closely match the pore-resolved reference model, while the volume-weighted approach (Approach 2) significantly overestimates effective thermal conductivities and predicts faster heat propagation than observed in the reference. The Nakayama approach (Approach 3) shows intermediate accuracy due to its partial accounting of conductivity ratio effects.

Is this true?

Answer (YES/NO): NO